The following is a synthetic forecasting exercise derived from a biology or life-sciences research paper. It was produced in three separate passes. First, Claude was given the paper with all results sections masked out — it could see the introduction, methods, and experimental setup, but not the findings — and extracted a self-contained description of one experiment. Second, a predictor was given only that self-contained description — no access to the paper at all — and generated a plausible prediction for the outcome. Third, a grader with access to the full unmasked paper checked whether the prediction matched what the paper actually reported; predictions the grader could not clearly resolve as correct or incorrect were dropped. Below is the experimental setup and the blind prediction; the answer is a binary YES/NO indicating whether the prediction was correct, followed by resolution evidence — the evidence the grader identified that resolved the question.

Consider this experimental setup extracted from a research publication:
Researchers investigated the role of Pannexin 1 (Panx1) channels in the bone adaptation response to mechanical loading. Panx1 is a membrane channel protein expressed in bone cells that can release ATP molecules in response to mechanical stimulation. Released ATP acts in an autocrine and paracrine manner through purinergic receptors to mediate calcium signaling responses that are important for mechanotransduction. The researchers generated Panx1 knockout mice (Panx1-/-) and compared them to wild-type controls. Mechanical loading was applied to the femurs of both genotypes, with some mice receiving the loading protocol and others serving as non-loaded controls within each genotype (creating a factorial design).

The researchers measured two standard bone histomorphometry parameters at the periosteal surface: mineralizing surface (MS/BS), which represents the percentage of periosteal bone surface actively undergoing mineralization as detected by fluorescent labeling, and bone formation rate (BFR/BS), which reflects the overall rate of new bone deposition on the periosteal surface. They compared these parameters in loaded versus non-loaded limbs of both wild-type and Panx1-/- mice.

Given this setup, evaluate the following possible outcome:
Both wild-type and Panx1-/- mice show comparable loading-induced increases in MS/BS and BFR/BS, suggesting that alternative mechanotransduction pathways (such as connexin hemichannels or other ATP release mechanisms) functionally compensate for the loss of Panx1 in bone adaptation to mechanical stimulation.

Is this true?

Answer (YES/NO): NO